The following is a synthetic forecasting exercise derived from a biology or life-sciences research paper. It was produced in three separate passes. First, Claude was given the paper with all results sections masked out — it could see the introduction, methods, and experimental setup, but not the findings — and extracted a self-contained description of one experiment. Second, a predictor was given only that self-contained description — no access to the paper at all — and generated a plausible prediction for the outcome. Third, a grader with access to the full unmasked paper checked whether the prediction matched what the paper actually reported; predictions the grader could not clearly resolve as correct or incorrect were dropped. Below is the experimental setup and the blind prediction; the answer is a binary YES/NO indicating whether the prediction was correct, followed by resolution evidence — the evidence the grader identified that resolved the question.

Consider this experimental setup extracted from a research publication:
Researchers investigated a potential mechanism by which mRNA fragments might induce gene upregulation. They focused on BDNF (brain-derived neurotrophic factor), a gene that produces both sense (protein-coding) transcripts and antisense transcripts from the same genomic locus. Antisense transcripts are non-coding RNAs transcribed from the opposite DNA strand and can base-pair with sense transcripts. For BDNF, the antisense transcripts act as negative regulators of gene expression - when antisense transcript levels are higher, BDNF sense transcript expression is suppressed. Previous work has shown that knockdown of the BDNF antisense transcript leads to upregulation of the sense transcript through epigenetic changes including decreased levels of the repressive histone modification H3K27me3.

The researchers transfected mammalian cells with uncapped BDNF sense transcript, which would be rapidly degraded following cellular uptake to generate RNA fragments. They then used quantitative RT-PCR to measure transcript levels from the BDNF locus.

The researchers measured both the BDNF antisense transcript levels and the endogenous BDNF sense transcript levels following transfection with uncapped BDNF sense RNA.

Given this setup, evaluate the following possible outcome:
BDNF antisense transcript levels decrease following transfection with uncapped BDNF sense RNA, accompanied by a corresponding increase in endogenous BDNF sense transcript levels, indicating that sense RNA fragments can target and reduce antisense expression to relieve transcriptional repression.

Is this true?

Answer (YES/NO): YES